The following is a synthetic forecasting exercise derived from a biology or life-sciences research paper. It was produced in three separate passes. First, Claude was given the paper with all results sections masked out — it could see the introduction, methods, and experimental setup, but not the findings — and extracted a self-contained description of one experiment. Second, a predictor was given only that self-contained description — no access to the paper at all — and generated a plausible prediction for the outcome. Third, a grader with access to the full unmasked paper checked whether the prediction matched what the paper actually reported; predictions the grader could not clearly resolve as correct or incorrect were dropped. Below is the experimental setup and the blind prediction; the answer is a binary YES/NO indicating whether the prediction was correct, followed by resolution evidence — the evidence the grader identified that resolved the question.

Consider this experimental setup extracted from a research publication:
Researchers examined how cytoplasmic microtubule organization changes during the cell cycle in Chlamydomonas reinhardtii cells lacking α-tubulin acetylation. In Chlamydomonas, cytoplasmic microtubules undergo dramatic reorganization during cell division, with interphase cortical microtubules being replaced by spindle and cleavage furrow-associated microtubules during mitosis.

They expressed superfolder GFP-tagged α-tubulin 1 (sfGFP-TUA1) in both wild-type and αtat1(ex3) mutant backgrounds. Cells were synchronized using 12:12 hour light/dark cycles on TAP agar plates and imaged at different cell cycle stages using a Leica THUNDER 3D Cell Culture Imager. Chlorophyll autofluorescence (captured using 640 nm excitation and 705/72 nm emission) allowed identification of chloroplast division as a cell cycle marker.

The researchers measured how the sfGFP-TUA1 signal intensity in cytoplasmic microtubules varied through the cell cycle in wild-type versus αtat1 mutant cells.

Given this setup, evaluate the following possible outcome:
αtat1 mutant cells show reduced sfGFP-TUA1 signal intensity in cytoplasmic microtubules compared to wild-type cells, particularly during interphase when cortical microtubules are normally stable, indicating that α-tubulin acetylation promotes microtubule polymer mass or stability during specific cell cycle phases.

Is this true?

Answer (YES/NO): NO